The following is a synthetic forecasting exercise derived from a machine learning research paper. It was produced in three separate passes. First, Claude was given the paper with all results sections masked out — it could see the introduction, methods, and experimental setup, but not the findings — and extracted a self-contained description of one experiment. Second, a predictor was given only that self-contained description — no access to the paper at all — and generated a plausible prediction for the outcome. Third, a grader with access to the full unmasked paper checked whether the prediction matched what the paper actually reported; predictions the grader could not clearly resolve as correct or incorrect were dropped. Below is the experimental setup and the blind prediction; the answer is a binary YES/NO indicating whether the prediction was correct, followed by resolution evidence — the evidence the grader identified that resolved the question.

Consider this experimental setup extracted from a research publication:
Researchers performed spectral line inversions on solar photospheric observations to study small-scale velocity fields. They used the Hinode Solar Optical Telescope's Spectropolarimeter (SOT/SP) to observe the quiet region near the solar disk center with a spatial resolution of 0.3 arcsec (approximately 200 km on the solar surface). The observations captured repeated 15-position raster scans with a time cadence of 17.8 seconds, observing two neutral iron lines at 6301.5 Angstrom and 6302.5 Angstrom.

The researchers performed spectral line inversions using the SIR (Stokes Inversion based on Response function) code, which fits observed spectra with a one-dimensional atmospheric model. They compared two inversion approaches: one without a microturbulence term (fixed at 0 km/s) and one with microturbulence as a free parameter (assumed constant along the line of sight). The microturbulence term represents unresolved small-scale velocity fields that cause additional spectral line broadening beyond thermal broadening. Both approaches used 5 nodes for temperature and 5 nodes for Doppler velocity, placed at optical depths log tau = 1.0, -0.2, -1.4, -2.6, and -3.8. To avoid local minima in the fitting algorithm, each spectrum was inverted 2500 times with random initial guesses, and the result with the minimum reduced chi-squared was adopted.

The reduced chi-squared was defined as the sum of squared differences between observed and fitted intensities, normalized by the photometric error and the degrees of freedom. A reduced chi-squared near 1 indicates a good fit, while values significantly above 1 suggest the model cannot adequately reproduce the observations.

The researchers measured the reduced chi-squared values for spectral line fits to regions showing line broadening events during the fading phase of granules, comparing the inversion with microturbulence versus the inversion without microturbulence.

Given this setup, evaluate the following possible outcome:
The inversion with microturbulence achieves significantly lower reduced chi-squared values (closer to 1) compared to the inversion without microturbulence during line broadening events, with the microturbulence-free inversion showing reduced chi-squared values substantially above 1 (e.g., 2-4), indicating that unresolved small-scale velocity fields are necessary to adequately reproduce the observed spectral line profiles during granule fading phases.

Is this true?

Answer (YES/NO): NO